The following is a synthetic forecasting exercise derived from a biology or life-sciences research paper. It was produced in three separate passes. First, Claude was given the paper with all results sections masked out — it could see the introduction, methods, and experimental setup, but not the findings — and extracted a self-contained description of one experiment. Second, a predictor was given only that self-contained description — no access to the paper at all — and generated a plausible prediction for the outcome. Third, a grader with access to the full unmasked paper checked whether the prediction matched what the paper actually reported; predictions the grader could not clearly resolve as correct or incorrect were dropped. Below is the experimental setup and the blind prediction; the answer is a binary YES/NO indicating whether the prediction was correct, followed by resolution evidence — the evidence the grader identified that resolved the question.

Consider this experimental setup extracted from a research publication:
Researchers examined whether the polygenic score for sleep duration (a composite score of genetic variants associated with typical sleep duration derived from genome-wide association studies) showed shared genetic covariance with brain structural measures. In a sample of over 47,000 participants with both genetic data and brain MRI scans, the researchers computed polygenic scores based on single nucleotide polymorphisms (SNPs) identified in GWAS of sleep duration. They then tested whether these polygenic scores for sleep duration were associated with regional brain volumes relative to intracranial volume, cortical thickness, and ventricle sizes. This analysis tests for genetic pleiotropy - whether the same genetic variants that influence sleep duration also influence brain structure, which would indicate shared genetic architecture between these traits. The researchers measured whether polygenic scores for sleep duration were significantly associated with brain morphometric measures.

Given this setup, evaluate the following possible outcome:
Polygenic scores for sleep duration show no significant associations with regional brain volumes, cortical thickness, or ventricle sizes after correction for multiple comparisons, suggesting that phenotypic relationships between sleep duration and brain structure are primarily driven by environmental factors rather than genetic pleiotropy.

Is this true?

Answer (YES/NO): NO